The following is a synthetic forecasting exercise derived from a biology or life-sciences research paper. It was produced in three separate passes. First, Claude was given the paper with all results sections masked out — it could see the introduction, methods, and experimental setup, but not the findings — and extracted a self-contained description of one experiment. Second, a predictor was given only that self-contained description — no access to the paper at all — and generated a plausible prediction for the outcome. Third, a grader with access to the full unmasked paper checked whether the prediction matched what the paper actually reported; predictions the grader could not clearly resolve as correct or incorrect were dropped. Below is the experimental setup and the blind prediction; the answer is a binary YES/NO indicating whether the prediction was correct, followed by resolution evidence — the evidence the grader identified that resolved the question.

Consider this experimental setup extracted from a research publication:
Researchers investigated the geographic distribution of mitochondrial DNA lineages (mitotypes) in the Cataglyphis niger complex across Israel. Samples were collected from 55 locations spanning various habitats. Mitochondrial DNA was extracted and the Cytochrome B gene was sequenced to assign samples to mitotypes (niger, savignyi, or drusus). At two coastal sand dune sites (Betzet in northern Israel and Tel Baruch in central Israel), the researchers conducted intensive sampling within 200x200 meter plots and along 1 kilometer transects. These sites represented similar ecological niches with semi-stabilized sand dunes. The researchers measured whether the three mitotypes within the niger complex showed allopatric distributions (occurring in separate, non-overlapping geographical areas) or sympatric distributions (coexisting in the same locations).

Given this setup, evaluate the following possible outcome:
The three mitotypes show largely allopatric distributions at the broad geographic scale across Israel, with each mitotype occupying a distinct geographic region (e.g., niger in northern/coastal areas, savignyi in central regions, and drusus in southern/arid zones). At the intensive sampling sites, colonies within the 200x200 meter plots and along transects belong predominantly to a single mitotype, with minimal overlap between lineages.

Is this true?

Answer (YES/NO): NO